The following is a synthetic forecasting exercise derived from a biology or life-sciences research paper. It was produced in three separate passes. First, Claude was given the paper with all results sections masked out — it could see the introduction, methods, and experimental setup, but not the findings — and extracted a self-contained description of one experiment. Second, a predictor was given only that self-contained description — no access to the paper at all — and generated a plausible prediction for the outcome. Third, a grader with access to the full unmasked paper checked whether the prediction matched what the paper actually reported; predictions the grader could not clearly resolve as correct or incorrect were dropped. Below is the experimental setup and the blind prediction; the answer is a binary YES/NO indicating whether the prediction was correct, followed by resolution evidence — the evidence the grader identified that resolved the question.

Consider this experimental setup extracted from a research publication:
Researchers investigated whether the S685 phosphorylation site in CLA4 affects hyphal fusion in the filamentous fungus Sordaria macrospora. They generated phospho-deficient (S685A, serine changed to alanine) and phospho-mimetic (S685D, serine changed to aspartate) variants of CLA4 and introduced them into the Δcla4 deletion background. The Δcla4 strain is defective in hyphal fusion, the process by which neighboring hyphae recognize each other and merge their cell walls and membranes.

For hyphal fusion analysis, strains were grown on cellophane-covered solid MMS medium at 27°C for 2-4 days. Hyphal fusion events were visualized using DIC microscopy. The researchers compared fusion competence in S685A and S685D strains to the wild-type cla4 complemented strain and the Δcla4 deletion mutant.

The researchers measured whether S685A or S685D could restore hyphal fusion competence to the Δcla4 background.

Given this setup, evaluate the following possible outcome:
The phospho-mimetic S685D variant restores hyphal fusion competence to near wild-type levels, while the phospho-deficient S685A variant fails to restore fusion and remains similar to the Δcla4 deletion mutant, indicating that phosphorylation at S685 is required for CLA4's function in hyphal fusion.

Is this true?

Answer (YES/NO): NO